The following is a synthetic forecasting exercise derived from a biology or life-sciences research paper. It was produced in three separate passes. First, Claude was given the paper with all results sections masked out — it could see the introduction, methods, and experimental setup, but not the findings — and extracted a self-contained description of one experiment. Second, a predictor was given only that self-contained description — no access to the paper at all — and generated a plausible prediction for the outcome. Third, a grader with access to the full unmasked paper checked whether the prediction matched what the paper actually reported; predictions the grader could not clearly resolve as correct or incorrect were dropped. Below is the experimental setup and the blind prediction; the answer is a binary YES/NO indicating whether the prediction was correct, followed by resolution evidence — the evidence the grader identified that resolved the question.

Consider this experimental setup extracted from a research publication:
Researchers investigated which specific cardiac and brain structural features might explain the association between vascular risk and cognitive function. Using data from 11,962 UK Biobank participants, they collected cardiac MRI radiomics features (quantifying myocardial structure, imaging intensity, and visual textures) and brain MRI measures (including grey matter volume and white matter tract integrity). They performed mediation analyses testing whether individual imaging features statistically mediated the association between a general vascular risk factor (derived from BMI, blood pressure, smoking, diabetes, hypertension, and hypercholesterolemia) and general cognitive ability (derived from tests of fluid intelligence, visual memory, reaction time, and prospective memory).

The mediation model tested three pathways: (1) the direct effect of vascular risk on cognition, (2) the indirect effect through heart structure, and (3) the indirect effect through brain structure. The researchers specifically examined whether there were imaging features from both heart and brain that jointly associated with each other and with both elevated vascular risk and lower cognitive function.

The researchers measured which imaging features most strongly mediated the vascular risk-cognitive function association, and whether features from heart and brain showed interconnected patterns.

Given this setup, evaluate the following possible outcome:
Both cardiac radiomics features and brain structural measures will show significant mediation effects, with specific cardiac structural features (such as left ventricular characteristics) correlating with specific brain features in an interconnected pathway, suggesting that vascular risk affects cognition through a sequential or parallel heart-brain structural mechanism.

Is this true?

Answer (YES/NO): YES